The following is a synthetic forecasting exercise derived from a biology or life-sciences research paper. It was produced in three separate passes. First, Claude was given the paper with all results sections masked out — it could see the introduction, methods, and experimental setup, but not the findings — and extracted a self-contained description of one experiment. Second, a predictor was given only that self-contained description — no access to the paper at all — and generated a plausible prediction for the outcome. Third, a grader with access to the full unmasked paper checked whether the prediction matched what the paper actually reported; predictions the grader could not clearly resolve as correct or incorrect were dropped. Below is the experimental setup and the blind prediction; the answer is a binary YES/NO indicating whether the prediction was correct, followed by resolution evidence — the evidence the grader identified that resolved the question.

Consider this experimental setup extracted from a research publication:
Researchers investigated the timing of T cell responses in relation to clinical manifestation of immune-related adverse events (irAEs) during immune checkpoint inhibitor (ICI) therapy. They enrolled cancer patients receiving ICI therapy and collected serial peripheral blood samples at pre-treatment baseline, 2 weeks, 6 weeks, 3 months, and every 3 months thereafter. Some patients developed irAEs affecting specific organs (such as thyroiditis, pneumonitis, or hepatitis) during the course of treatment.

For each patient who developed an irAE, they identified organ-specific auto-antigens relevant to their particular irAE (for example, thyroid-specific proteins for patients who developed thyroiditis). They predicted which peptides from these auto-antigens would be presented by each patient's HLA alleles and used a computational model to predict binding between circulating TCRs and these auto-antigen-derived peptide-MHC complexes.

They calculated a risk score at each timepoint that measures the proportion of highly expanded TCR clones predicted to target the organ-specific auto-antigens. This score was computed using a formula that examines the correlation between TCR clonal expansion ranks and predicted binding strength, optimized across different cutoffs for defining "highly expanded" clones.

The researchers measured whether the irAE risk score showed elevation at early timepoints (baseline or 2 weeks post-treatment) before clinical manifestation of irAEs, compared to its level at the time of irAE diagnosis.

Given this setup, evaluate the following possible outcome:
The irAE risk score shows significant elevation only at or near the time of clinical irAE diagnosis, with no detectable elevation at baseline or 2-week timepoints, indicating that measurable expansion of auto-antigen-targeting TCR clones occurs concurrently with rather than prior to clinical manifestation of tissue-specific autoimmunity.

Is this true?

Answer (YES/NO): NO